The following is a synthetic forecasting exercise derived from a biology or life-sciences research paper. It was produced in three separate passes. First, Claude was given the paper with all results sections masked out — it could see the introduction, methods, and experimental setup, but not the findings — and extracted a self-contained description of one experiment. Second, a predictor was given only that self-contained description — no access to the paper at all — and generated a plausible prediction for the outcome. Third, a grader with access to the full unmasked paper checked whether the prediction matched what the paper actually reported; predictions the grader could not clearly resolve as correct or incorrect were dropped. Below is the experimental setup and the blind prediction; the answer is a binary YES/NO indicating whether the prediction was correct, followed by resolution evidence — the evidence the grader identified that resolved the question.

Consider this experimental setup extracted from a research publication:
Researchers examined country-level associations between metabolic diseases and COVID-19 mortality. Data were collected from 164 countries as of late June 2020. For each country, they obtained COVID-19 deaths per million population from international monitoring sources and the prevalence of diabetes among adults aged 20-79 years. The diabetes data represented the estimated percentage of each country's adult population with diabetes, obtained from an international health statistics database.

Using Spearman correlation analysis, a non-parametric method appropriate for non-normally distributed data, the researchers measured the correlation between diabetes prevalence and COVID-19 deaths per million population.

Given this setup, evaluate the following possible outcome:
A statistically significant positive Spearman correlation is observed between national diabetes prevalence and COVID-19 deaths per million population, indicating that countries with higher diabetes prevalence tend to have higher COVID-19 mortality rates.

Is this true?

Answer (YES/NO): NO